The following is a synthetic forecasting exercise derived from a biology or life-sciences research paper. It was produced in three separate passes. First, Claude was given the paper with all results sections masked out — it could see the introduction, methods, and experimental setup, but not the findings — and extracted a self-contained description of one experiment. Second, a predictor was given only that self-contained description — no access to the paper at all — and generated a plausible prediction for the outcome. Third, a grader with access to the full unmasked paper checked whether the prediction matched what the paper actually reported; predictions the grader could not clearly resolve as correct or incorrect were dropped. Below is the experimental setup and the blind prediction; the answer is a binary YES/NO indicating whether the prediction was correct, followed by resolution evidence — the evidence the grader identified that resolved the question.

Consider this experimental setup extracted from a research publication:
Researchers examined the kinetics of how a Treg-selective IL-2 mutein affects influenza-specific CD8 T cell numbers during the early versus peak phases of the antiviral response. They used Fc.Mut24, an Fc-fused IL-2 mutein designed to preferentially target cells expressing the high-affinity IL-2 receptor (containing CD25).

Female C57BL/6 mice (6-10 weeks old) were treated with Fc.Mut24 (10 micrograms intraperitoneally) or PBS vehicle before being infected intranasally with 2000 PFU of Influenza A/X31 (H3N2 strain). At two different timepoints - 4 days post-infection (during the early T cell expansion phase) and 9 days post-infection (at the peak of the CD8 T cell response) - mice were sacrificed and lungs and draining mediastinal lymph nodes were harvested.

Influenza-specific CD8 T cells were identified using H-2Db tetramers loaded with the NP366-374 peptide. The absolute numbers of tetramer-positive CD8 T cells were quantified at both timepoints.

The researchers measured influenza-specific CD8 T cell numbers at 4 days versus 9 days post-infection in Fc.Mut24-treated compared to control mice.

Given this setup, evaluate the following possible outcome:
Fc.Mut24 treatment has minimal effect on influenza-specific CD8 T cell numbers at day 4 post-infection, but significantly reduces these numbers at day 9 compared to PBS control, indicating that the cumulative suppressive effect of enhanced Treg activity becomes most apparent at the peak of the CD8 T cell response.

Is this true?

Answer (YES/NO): YES